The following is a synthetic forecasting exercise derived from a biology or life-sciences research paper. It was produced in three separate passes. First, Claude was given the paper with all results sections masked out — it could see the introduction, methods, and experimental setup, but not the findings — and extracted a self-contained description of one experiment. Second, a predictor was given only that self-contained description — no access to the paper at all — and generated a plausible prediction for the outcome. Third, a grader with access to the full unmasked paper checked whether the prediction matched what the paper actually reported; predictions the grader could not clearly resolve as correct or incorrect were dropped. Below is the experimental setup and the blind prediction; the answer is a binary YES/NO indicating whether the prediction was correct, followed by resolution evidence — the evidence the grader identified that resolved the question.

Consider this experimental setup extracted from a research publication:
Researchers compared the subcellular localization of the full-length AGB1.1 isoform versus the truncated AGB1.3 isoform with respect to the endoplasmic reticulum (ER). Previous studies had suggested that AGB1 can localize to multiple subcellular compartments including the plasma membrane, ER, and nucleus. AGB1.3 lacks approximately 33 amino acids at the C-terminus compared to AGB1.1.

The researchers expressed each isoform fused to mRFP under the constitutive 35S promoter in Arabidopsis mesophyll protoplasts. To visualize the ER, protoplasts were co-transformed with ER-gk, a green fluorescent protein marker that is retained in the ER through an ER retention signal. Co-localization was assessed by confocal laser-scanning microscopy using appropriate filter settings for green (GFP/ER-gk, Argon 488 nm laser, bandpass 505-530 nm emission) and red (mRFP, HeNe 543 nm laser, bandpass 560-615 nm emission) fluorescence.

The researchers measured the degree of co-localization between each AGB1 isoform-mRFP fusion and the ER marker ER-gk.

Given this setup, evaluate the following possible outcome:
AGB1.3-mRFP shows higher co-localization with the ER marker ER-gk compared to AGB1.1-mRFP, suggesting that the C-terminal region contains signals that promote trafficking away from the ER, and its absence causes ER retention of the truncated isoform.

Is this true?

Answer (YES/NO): NO